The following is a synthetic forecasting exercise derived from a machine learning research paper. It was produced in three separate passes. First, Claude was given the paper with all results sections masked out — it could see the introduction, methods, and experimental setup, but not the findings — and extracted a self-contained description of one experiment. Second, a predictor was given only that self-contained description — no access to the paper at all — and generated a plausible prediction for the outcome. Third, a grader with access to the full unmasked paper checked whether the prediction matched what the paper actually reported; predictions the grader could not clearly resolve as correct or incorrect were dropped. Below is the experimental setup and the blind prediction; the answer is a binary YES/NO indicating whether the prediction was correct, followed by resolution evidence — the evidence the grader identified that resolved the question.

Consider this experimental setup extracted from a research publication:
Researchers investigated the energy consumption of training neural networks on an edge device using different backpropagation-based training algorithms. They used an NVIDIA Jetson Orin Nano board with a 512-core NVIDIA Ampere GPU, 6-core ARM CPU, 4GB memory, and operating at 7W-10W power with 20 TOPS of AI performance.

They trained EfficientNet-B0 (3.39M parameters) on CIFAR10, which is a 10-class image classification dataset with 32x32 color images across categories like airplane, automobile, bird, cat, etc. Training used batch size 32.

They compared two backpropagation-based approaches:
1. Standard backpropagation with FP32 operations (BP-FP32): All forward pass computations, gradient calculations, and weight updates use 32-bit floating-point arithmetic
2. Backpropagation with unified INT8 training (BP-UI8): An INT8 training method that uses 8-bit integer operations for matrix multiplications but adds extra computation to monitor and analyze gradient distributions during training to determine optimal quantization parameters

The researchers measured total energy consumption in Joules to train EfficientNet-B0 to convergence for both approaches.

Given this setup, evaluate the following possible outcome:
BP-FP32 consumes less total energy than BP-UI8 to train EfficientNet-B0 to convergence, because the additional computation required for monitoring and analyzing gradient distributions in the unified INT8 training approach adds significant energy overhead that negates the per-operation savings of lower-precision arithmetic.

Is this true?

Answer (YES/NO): NO